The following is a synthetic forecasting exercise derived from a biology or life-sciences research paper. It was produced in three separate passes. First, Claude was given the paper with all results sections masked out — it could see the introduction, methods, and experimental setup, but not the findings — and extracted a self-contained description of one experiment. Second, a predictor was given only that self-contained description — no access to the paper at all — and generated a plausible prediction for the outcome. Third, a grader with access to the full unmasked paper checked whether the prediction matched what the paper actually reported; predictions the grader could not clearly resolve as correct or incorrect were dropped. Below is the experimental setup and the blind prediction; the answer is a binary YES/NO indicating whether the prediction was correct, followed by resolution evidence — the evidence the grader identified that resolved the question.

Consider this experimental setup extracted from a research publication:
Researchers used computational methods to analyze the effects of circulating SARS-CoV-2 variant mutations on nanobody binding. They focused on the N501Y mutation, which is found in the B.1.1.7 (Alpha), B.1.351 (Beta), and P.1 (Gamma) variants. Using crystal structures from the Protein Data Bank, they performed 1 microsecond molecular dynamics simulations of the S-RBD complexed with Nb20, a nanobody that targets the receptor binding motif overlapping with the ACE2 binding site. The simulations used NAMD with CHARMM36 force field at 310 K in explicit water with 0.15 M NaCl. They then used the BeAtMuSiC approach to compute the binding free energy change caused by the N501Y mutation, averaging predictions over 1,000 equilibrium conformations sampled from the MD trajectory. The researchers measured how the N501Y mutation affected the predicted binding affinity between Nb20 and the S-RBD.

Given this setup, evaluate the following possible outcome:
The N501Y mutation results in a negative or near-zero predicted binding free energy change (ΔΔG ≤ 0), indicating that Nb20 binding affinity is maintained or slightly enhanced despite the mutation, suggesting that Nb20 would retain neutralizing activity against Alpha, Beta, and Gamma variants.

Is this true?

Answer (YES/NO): YES